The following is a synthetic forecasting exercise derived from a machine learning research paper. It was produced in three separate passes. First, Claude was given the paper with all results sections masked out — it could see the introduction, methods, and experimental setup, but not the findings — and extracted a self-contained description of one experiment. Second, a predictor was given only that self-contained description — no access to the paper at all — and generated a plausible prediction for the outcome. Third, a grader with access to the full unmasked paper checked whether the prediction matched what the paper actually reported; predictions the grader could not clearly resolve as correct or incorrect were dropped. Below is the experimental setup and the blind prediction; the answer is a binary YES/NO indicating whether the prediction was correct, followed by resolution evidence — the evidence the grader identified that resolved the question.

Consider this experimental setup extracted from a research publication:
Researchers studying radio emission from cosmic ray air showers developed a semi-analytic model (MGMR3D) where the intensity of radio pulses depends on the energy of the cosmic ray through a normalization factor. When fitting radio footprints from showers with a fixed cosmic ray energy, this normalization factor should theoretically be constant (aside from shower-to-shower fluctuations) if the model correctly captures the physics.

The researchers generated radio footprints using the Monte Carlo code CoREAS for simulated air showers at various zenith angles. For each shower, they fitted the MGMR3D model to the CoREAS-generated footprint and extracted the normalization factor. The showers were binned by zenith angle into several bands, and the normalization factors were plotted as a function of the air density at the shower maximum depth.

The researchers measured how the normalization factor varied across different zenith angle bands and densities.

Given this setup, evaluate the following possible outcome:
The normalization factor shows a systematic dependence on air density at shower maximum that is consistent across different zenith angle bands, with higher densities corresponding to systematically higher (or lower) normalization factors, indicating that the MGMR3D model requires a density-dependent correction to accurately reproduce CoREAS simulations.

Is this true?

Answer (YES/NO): NO